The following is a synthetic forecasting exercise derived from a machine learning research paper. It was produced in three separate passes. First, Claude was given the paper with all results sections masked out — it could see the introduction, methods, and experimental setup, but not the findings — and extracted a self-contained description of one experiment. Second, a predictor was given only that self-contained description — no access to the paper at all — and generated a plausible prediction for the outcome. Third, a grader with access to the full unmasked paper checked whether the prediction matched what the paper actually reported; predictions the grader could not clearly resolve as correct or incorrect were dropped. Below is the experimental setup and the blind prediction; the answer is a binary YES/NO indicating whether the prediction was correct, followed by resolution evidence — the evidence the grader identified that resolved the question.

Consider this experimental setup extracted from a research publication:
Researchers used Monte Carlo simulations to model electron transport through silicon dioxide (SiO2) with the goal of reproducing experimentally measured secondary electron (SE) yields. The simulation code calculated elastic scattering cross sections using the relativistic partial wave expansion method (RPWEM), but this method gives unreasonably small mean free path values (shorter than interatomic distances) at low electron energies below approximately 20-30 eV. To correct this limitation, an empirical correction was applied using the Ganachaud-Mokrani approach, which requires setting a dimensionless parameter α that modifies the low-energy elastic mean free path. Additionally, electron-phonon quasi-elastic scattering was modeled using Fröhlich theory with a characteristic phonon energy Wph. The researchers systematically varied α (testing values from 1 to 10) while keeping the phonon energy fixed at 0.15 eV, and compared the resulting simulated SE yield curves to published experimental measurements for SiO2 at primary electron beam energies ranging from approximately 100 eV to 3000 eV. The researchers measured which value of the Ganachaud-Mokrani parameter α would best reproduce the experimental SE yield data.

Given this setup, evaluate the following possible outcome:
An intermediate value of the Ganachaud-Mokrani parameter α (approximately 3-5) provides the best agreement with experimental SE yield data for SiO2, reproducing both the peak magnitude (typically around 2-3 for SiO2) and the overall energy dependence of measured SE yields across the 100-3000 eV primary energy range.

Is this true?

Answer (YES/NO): YES